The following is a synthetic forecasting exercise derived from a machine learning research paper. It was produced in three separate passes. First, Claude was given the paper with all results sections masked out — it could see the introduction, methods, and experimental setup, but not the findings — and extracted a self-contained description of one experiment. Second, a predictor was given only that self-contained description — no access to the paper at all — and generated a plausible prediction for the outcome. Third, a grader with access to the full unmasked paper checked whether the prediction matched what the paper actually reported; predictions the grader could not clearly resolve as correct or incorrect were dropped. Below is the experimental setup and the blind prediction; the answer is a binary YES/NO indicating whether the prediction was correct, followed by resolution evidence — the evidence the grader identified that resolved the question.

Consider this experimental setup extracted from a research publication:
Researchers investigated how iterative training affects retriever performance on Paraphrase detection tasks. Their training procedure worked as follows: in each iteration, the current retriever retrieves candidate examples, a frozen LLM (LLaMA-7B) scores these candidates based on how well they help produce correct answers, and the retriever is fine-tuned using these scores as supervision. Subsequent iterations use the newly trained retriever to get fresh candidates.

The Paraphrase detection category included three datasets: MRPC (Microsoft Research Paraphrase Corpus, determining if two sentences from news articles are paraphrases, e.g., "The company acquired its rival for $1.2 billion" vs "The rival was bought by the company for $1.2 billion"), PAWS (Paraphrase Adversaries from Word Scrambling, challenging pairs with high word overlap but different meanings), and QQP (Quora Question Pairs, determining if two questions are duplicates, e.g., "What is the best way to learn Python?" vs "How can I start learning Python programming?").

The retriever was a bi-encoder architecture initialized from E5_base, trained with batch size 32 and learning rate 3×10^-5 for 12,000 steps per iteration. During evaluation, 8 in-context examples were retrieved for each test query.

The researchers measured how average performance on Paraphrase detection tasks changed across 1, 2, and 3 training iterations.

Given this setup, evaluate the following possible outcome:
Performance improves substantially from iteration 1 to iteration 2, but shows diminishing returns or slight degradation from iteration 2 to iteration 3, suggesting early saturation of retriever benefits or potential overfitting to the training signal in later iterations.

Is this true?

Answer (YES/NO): YES